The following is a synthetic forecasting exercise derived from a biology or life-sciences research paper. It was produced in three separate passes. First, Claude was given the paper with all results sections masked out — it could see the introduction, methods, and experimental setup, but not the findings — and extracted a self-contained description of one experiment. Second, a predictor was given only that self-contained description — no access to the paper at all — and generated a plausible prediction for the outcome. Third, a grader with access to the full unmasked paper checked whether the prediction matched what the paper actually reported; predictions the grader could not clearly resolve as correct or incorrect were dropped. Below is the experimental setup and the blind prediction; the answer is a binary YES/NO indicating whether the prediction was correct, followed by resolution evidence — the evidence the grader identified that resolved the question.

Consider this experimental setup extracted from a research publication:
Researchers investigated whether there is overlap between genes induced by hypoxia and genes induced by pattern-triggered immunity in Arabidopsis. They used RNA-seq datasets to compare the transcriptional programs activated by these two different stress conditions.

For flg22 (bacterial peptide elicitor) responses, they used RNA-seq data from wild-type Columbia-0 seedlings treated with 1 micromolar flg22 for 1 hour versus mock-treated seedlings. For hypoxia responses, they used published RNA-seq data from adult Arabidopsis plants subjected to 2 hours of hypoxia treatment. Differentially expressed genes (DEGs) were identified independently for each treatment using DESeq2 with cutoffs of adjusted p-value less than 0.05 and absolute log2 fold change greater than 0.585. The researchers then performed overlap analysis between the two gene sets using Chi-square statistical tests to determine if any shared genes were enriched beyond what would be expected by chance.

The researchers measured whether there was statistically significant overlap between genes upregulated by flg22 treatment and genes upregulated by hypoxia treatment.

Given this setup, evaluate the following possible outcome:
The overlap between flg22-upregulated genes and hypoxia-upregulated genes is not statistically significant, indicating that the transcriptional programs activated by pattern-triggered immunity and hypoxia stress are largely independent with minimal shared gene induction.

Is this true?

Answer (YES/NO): NO